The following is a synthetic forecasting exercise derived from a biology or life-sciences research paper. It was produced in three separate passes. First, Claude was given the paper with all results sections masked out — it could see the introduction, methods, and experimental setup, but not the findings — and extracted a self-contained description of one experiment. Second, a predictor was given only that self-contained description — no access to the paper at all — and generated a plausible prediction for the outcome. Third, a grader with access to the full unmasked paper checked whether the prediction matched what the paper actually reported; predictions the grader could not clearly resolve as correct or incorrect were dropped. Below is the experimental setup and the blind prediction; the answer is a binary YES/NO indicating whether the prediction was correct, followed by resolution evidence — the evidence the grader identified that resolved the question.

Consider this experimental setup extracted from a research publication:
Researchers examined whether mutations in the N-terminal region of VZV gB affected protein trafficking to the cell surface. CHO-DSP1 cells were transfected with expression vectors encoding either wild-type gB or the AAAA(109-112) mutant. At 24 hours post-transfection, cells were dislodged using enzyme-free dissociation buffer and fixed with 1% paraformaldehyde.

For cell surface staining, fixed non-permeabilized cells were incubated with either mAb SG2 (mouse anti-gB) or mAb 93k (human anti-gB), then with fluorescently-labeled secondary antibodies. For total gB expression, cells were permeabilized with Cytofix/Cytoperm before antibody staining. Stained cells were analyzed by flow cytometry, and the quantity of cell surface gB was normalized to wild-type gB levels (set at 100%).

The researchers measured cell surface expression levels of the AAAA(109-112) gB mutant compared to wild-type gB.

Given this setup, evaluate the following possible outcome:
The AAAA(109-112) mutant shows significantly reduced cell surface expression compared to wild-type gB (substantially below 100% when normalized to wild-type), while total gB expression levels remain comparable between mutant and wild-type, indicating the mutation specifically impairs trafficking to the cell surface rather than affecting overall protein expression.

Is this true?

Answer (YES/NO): NO